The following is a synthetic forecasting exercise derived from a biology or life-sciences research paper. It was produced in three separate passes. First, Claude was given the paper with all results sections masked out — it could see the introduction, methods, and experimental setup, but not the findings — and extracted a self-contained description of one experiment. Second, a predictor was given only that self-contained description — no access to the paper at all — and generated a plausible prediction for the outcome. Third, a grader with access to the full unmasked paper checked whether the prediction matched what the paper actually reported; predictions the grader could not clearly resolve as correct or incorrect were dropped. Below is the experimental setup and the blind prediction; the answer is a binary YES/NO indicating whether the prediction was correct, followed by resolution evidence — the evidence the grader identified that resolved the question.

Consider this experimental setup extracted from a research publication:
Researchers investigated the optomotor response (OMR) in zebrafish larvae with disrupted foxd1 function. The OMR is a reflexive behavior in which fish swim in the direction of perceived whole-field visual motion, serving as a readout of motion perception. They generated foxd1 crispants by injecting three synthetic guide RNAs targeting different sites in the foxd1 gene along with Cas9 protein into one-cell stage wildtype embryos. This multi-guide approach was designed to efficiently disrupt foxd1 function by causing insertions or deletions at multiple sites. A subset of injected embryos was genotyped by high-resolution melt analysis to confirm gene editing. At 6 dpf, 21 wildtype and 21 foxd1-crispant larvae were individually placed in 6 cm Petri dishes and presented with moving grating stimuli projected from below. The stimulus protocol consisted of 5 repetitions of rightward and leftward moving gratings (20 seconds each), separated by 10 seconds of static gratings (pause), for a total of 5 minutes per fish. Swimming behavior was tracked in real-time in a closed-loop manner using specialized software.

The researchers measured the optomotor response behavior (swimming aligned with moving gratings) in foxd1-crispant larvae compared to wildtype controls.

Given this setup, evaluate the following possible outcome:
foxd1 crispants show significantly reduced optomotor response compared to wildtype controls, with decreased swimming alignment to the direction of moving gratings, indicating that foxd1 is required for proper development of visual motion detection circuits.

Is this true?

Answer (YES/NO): YES